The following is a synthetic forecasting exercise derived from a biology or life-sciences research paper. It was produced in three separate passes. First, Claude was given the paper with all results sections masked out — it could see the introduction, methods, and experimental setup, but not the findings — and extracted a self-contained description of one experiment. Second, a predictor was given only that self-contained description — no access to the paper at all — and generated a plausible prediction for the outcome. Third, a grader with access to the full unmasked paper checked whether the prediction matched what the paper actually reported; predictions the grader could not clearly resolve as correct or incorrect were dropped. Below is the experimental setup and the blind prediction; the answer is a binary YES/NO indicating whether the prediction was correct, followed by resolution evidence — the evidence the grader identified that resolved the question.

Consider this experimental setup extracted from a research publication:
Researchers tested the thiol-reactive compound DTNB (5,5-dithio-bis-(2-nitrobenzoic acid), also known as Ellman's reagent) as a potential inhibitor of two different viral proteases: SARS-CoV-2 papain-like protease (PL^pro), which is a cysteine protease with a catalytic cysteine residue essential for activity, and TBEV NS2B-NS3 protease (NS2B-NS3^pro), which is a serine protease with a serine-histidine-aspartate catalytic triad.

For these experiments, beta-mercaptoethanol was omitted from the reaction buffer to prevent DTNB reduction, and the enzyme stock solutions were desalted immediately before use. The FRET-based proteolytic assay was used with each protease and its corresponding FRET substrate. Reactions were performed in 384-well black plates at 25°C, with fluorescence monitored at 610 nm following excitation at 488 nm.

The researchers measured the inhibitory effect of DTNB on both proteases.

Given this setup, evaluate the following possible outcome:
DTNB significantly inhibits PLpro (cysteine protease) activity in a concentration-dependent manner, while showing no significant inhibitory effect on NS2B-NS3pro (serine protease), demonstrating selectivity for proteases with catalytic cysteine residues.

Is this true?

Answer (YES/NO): NO